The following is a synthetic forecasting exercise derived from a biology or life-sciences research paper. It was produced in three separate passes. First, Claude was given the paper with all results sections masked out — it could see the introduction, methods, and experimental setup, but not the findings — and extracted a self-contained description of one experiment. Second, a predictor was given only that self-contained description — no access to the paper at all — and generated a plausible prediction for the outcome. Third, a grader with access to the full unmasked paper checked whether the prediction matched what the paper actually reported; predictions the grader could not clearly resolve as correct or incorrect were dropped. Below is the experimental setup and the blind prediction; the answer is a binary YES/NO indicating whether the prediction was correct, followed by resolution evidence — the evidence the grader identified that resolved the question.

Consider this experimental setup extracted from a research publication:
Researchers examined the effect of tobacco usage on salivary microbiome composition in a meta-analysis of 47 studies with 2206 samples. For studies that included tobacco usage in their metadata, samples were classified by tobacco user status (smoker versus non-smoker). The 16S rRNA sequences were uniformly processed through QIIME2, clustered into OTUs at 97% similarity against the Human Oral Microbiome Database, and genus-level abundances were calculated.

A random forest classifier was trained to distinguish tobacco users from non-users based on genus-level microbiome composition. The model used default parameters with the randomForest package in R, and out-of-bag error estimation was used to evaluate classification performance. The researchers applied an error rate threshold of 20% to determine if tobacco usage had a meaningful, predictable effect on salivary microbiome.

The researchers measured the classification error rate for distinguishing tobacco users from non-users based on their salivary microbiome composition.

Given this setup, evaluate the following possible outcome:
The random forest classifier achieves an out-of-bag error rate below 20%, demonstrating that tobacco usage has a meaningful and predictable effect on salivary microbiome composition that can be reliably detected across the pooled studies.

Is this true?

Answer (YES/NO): YES